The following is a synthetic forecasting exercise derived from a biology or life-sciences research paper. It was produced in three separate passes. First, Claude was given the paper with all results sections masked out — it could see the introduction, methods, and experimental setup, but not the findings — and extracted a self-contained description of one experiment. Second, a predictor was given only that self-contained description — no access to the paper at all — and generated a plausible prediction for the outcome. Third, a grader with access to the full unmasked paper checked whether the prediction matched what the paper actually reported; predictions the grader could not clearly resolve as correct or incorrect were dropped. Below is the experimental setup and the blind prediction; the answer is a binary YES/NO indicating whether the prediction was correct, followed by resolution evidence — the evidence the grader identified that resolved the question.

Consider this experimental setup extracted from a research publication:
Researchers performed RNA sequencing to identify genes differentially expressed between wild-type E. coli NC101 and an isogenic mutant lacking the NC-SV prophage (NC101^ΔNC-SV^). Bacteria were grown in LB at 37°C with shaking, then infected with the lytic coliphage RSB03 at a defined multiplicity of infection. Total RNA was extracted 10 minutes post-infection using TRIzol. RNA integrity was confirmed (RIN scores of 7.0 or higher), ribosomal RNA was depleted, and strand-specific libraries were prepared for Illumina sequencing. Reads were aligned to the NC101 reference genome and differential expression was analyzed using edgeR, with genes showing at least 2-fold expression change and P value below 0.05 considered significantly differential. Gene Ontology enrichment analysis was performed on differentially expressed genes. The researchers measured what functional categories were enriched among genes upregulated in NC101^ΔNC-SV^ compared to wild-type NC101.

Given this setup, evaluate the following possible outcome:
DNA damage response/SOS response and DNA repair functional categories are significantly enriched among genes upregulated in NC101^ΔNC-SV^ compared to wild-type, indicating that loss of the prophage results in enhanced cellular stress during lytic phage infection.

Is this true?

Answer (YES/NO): NO